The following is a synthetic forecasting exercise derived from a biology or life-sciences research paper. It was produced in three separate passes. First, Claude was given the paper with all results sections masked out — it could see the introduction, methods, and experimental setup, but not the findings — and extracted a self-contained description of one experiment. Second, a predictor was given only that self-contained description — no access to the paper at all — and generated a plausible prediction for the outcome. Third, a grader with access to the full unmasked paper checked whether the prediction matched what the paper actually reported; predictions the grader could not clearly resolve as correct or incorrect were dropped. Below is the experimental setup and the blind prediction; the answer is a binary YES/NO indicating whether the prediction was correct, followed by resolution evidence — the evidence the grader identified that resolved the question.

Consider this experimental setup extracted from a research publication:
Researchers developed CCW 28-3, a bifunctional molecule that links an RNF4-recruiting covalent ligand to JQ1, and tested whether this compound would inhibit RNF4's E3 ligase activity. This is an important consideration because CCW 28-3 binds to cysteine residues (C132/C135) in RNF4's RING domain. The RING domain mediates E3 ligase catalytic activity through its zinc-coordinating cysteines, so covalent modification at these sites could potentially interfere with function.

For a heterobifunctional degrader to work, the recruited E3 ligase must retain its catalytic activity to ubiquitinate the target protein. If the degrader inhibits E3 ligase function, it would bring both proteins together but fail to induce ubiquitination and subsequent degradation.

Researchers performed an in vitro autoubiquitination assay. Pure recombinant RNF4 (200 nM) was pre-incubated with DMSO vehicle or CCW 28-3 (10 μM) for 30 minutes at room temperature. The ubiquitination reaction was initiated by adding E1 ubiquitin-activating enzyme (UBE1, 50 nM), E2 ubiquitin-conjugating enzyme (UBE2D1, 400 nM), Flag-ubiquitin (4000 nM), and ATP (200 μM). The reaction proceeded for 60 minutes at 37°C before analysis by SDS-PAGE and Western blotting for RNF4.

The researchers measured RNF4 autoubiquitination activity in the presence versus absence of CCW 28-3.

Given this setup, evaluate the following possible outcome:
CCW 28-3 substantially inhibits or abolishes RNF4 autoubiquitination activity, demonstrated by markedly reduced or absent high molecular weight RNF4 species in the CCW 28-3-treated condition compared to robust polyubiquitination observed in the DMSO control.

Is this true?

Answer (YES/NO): NO